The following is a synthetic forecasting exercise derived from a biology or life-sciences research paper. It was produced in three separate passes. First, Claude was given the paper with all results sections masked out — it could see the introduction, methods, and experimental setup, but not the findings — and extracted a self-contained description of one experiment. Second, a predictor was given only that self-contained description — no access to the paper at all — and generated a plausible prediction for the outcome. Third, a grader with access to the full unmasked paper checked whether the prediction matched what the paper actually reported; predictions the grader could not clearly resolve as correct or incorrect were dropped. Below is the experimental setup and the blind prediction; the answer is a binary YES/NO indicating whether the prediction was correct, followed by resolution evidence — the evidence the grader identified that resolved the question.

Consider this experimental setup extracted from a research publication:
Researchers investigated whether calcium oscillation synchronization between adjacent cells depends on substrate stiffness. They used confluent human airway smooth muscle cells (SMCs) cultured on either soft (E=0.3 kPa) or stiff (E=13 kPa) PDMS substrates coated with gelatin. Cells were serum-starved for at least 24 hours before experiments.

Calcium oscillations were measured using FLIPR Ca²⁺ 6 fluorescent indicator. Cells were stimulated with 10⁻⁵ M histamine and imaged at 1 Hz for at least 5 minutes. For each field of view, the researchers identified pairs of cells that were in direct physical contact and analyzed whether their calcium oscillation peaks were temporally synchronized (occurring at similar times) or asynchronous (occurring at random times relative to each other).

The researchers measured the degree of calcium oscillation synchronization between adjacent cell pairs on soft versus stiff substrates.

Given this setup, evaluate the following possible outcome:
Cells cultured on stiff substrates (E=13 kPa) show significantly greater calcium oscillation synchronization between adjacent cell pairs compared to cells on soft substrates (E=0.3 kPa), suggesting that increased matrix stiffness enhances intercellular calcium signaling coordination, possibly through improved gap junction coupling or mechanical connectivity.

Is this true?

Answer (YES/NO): YES